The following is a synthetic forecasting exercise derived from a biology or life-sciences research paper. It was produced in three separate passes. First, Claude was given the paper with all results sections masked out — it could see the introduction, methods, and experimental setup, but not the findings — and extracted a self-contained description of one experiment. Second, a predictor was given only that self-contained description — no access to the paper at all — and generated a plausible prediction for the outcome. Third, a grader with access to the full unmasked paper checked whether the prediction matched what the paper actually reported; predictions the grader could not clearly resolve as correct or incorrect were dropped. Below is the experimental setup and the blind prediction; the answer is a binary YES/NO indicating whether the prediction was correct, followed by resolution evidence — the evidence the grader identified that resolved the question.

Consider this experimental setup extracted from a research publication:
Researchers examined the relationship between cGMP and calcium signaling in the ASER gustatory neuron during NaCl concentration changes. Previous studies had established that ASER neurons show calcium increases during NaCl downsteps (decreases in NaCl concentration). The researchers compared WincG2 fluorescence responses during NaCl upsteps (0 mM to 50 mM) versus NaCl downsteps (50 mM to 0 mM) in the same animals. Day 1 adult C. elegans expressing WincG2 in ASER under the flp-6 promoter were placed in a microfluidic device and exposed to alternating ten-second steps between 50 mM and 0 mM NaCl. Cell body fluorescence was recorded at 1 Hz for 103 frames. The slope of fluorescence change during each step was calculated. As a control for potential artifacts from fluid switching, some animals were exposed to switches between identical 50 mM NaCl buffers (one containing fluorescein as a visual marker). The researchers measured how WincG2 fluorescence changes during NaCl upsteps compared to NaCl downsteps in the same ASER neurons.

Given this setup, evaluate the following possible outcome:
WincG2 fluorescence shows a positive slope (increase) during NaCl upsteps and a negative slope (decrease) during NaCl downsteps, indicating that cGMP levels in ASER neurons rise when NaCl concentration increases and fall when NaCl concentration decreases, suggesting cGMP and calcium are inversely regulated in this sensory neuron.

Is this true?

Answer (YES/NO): YES